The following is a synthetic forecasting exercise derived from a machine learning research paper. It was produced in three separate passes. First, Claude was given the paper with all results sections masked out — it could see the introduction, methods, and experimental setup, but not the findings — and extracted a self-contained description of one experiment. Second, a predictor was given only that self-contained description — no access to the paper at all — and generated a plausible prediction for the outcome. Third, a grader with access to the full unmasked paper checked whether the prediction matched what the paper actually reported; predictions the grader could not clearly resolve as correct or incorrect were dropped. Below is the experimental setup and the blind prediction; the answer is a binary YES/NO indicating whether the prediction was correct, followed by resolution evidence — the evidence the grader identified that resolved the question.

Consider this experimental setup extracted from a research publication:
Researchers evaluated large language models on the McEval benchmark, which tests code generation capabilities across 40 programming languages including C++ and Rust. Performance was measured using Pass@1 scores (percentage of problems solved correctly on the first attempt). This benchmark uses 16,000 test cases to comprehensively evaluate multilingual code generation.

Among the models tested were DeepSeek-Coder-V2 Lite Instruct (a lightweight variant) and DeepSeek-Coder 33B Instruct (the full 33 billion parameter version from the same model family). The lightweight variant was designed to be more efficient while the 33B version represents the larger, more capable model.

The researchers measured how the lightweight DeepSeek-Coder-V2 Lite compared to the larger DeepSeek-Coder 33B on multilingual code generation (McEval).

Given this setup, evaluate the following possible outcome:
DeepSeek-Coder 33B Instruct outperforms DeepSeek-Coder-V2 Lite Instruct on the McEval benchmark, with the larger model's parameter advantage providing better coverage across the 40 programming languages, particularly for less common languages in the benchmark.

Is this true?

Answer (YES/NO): NO